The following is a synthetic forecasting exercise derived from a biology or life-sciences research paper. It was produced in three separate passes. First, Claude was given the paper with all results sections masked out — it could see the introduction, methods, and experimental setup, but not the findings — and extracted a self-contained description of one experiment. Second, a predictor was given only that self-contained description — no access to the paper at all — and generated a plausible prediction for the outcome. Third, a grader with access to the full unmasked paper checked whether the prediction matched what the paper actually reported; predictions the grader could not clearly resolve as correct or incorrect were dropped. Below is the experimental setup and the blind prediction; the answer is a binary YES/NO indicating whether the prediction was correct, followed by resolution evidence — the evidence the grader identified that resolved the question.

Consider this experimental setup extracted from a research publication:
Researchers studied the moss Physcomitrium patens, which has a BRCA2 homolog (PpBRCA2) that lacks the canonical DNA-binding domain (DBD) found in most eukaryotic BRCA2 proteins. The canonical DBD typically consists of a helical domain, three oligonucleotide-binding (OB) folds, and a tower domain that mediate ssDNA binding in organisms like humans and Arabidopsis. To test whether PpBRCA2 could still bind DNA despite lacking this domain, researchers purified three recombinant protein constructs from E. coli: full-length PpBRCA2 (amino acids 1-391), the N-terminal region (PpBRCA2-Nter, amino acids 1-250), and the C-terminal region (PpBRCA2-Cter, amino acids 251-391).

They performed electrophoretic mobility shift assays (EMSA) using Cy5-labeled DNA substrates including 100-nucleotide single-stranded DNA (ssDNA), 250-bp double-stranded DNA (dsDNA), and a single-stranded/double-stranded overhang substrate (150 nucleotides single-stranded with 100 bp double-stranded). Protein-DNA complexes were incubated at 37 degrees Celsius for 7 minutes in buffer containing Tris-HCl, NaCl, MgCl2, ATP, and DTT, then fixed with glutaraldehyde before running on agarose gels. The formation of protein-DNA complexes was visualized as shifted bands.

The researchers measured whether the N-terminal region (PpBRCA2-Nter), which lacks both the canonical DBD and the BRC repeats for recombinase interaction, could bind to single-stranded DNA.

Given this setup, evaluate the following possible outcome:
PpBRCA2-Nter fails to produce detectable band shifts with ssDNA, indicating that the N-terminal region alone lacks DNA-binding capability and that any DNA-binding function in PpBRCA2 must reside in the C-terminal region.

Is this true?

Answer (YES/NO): NO